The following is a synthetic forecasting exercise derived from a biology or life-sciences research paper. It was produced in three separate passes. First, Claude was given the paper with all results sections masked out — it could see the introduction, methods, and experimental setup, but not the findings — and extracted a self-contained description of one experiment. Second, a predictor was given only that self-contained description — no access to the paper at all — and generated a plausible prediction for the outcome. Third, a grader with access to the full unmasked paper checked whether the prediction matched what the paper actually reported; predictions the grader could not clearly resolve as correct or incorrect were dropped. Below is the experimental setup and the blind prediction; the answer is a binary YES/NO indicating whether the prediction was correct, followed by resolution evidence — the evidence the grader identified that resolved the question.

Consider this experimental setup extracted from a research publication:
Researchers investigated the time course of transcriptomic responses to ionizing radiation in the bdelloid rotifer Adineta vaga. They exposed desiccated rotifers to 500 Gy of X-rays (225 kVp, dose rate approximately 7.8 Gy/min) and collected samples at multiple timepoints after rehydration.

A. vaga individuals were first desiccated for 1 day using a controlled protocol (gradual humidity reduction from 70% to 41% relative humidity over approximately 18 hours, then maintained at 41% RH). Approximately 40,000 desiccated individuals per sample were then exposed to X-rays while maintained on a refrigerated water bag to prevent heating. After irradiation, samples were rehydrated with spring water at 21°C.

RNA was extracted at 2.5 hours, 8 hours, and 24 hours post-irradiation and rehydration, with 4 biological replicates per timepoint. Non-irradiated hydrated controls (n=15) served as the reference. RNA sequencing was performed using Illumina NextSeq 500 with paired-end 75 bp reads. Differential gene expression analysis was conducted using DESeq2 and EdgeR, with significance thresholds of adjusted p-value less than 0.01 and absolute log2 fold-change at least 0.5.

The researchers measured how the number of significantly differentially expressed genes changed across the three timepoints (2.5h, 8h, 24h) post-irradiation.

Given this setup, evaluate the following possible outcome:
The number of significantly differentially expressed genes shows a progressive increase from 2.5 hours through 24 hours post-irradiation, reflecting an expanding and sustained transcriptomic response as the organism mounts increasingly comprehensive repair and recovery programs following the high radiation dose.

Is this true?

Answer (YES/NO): NO